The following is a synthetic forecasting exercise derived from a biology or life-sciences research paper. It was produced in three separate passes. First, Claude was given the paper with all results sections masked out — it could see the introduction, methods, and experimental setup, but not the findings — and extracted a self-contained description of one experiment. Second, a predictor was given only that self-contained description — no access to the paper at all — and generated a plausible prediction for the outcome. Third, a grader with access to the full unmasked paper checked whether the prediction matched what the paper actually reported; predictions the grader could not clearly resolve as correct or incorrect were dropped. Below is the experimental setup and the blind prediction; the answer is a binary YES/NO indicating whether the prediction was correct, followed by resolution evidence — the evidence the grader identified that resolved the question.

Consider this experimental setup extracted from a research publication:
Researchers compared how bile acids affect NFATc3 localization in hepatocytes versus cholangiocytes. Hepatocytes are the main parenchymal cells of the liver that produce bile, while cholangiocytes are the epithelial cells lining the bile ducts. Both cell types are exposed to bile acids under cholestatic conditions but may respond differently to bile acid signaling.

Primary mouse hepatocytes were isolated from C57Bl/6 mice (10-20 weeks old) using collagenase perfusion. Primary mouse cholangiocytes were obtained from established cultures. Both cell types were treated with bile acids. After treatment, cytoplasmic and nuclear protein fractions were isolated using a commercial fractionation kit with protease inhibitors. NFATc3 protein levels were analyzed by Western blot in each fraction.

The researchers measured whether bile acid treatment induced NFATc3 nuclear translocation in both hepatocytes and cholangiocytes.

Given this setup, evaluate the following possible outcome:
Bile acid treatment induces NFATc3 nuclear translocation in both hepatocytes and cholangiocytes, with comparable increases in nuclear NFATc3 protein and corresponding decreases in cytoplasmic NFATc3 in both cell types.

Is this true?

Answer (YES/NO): NO